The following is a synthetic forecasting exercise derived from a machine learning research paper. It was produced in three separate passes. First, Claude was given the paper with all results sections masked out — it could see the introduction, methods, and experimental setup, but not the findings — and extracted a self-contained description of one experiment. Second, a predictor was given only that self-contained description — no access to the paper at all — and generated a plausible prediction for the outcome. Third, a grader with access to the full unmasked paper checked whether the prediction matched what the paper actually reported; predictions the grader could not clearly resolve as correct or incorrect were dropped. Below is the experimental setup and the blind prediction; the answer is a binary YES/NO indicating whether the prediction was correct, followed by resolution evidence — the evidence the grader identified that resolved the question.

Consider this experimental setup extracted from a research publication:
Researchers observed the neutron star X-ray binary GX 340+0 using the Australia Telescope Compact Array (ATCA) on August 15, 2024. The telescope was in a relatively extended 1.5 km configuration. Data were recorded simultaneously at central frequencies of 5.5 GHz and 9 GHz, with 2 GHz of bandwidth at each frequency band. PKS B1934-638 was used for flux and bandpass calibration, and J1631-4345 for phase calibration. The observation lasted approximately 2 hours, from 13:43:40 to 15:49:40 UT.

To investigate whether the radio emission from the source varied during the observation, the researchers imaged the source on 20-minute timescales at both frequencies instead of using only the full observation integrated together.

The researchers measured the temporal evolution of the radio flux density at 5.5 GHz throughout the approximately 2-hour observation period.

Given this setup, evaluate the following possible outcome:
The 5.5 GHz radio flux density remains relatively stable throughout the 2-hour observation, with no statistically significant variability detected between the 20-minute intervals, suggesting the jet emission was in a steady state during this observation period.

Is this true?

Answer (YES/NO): NO